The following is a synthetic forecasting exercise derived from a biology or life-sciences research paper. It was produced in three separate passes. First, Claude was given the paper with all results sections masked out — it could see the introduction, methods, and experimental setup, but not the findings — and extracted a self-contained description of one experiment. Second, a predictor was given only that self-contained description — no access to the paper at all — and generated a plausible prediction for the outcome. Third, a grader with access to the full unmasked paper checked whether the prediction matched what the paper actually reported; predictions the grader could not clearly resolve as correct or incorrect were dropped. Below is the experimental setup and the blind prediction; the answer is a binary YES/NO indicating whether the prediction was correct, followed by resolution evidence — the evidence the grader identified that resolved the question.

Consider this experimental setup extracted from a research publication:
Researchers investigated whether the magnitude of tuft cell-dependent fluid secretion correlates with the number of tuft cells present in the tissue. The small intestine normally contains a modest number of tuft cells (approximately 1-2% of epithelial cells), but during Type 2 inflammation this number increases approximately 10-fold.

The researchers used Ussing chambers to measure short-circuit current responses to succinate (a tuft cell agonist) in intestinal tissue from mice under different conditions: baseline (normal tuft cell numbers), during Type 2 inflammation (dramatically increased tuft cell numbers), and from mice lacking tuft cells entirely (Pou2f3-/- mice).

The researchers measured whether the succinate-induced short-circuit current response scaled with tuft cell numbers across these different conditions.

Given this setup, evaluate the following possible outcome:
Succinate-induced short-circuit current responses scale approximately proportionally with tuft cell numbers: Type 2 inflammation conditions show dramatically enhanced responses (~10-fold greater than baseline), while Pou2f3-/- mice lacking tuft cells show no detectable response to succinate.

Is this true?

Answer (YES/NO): NO